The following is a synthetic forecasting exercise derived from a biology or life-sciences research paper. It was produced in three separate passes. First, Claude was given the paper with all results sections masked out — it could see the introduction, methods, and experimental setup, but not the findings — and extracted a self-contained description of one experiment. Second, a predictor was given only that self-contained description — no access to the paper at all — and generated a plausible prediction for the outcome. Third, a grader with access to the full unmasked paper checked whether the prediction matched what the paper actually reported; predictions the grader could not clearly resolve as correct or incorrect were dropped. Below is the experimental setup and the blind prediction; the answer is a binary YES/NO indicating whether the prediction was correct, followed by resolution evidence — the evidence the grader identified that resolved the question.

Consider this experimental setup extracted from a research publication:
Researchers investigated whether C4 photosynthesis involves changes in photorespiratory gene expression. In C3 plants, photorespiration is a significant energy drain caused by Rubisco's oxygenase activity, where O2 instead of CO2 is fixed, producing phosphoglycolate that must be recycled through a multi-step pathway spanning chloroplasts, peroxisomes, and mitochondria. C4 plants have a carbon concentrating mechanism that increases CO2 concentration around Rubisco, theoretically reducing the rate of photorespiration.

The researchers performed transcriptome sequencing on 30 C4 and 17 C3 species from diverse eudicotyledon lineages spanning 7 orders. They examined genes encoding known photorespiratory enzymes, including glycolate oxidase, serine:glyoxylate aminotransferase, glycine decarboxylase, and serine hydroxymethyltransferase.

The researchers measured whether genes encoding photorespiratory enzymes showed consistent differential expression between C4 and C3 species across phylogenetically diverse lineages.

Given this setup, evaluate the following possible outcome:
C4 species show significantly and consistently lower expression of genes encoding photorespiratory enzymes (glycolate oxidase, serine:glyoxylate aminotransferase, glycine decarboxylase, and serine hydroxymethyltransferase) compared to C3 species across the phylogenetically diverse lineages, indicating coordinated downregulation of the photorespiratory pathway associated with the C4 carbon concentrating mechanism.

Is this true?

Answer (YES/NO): NO